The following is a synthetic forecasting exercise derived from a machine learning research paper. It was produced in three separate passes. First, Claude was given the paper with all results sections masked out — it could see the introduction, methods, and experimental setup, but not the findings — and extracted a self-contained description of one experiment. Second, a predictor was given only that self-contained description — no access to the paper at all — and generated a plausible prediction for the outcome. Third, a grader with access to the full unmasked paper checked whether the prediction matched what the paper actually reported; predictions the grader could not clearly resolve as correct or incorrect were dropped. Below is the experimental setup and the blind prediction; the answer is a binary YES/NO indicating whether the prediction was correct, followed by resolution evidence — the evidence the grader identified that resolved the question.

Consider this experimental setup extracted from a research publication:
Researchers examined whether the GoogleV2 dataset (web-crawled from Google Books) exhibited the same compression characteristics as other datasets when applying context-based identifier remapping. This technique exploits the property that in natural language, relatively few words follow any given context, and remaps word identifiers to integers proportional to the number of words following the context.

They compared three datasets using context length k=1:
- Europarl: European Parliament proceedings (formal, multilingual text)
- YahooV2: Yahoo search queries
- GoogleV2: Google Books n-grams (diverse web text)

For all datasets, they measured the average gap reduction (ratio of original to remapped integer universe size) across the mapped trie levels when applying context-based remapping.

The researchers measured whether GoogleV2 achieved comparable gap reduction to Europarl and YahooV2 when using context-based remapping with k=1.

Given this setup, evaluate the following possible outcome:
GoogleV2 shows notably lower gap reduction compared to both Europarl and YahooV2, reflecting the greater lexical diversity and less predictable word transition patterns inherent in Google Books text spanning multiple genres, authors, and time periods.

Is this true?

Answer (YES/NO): YES